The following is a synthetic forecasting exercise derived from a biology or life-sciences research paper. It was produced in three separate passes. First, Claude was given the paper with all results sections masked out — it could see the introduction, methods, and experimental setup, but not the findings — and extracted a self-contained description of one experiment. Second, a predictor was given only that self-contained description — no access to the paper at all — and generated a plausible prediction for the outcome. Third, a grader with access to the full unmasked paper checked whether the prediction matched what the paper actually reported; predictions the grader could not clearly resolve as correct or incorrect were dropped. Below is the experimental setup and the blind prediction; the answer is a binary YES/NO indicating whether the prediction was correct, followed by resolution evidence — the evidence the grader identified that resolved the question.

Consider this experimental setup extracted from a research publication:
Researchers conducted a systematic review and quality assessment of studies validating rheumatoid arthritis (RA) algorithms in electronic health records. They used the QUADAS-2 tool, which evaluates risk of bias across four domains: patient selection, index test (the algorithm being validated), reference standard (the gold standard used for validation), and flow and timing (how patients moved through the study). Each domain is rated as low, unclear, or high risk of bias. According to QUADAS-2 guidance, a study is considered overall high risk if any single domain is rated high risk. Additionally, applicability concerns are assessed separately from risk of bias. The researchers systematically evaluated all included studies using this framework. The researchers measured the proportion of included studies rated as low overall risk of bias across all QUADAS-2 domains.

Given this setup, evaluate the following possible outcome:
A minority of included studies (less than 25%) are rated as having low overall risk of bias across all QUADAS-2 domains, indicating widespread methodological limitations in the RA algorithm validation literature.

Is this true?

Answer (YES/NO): YES